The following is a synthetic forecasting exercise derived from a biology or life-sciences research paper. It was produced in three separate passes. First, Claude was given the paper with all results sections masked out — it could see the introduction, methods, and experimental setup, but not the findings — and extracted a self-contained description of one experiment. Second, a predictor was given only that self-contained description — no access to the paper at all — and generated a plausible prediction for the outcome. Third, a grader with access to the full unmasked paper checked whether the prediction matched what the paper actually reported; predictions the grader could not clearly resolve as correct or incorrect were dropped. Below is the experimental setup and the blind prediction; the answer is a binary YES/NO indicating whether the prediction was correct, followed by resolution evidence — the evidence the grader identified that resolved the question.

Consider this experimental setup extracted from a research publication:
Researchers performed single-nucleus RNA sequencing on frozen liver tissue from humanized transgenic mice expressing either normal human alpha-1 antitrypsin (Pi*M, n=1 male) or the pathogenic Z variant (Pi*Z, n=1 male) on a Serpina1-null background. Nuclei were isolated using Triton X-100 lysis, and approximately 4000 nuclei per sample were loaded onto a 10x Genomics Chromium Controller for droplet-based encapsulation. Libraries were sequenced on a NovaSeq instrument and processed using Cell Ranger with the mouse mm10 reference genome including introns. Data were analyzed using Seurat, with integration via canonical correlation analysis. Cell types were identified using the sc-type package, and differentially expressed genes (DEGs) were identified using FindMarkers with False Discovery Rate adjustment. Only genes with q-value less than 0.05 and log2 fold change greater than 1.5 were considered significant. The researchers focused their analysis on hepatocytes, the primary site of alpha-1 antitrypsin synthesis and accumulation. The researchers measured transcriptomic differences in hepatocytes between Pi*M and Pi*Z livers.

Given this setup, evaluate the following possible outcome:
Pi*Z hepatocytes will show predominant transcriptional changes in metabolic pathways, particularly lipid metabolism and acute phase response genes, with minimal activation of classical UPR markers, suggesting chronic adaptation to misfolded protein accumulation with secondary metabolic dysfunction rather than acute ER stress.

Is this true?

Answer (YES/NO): NO